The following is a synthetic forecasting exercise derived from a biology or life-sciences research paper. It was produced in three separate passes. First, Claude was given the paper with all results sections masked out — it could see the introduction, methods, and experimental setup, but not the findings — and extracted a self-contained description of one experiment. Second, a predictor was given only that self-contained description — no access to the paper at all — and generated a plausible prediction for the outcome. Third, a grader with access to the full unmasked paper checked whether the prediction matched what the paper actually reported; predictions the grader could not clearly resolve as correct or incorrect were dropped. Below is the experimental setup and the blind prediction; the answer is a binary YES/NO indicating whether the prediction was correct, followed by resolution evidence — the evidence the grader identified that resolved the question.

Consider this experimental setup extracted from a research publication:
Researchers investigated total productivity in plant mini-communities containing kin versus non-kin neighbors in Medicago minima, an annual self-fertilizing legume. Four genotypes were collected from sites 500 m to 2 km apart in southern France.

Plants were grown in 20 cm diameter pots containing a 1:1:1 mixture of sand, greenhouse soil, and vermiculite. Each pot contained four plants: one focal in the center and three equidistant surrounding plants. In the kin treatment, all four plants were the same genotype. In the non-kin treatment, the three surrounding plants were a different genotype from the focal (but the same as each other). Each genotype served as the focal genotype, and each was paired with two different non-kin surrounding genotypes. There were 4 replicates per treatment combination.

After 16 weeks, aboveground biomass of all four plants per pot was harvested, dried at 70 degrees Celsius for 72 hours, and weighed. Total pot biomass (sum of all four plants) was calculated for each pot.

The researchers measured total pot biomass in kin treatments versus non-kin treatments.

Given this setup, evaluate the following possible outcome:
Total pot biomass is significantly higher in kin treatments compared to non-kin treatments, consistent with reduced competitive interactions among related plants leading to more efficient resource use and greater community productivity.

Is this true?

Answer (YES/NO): NO